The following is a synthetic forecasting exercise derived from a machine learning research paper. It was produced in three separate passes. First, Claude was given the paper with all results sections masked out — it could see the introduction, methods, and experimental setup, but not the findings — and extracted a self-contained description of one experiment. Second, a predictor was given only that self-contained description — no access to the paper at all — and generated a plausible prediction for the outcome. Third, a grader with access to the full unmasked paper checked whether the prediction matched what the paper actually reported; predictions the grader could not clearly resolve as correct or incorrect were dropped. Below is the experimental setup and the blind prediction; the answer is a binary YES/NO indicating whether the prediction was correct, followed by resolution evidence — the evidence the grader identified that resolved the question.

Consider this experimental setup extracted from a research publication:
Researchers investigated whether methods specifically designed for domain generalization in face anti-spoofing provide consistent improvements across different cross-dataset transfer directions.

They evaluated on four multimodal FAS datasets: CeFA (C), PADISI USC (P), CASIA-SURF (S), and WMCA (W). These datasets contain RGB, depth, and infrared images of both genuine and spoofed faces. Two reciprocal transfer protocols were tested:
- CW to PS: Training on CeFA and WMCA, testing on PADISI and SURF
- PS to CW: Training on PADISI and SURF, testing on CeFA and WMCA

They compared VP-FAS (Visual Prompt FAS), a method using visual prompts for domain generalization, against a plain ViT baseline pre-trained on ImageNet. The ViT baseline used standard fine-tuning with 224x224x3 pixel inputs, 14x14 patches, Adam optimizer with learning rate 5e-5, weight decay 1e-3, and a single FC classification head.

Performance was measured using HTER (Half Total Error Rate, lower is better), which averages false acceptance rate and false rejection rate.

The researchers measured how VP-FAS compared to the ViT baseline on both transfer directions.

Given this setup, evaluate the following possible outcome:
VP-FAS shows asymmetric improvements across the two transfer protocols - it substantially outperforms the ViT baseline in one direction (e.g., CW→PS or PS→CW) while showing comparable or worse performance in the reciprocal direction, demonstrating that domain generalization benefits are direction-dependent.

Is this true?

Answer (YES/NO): YES